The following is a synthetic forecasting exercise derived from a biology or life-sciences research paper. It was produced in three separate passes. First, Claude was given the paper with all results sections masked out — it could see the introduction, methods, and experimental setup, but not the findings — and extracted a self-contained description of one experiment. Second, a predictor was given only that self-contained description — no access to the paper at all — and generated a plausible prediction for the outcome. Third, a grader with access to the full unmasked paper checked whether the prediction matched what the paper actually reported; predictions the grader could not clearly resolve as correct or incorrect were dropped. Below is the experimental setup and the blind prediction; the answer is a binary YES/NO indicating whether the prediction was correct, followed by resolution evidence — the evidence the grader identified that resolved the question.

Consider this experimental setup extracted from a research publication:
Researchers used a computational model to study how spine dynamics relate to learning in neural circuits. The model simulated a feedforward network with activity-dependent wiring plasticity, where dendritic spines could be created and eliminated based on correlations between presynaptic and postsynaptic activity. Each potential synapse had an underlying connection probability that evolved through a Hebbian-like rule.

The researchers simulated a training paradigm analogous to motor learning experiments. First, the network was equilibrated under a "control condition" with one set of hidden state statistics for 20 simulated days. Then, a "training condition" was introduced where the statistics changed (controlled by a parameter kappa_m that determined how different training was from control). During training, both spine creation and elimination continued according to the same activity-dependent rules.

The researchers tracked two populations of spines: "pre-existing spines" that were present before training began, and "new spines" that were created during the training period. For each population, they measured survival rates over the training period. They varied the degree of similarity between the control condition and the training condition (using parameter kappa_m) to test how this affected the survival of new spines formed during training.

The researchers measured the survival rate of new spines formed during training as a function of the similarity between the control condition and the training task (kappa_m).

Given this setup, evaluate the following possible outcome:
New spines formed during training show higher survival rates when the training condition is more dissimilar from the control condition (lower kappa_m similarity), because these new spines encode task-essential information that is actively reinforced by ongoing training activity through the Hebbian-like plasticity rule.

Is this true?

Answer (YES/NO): YES